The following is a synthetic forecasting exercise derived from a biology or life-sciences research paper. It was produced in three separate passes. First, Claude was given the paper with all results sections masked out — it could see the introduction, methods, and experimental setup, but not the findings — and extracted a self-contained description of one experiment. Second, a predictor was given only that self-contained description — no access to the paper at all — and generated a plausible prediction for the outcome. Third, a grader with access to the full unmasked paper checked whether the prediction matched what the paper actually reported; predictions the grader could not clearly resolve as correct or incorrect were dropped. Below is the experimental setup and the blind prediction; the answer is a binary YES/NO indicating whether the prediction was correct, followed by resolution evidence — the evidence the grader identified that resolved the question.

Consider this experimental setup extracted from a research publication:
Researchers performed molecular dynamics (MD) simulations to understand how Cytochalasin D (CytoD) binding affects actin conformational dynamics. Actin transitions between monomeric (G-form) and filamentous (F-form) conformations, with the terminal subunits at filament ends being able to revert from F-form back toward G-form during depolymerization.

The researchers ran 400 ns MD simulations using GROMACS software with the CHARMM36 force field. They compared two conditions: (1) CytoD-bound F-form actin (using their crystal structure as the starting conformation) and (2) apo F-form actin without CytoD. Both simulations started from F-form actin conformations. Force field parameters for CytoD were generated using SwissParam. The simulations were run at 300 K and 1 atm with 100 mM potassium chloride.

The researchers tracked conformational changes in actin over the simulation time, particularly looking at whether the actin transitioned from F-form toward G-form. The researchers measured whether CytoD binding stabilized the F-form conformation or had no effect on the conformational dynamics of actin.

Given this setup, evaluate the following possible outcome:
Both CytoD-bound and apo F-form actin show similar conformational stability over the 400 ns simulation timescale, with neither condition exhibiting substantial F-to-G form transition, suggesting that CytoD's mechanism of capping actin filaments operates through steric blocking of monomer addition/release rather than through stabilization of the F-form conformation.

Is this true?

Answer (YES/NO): NO